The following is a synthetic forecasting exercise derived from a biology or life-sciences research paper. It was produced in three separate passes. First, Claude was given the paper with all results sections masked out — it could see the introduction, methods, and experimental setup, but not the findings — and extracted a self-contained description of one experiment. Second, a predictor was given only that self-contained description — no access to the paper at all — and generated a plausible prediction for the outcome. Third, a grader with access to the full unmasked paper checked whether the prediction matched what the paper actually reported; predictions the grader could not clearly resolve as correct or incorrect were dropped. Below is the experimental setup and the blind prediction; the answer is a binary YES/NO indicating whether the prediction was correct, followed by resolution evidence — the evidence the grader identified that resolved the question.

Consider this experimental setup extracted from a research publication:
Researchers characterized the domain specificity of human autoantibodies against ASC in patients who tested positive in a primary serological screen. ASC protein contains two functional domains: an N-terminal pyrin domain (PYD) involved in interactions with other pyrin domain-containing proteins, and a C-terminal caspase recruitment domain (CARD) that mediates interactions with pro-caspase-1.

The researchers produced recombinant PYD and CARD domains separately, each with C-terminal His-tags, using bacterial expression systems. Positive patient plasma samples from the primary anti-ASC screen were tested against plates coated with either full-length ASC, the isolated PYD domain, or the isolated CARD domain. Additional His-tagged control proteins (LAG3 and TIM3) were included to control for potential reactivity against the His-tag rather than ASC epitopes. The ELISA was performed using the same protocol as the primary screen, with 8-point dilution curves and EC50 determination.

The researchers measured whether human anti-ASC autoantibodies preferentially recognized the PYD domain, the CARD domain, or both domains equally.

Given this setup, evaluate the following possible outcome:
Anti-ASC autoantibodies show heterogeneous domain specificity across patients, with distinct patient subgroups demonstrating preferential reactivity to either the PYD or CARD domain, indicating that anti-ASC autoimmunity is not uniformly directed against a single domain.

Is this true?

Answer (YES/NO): NO